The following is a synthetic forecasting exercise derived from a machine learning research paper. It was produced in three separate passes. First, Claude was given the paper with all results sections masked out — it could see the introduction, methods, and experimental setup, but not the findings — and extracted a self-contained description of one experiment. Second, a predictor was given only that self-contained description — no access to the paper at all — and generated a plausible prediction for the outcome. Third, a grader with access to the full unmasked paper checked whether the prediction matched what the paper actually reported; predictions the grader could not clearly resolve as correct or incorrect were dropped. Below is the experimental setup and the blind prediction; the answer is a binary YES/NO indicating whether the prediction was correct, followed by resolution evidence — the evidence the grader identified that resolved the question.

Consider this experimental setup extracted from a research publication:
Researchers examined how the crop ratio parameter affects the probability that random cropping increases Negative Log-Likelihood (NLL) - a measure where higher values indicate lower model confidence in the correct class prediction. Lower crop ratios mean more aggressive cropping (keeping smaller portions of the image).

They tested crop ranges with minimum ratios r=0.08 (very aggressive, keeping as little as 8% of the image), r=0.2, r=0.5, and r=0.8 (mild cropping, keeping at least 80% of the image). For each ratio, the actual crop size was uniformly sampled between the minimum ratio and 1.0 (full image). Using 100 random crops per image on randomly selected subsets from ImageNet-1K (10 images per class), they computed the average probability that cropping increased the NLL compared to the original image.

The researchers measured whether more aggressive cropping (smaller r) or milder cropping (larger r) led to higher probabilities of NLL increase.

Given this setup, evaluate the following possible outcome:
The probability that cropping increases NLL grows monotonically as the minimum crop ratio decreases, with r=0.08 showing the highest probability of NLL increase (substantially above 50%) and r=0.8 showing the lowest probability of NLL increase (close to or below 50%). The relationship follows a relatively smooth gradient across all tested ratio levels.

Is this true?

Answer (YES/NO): NO